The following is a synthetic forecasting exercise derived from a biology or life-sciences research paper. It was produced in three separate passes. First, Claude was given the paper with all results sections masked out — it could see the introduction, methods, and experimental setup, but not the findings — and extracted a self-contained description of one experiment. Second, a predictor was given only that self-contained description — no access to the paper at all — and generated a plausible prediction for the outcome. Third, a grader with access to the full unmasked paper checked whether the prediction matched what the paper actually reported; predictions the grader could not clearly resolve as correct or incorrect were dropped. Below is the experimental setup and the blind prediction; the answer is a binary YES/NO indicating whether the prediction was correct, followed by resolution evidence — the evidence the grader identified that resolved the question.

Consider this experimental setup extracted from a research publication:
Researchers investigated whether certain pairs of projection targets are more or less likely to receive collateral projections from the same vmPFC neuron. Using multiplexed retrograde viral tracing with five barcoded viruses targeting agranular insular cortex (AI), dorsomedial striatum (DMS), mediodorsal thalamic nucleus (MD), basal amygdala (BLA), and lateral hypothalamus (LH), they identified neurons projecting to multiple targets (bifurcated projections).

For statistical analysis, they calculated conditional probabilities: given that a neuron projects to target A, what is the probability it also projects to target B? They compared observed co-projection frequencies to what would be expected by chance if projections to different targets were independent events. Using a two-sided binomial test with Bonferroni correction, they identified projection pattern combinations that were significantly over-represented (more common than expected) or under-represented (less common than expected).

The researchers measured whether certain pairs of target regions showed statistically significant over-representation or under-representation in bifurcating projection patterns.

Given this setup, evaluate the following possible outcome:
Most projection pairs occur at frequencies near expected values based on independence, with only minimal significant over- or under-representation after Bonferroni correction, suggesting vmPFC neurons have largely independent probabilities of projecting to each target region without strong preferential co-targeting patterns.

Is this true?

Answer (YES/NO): NO